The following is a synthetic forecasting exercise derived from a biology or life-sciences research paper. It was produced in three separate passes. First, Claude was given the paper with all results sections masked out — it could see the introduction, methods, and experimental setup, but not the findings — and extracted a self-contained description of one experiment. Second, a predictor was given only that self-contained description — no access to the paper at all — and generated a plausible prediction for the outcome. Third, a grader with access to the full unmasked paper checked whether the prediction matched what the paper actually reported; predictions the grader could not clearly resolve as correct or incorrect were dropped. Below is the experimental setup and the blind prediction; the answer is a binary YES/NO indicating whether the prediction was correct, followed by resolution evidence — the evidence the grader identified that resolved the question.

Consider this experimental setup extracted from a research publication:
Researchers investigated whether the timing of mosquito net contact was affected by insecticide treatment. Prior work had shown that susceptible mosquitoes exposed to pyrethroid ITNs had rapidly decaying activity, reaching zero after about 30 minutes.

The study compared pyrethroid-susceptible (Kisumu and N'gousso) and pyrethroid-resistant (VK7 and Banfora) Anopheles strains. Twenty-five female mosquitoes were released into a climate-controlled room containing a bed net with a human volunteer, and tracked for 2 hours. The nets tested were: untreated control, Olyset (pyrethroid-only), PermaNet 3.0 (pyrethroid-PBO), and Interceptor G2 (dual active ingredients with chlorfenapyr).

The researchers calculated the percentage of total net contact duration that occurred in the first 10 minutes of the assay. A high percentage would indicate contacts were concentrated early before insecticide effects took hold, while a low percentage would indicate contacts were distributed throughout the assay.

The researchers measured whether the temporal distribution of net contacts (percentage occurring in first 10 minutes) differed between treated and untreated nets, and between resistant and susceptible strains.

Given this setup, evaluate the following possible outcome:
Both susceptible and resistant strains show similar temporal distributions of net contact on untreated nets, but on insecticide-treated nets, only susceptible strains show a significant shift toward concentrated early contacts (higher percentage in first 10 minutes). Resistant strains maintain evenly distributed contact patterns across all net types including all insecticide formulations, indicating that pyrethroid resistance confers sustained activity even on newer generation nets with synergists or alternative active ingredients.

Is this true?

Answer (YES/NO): NO